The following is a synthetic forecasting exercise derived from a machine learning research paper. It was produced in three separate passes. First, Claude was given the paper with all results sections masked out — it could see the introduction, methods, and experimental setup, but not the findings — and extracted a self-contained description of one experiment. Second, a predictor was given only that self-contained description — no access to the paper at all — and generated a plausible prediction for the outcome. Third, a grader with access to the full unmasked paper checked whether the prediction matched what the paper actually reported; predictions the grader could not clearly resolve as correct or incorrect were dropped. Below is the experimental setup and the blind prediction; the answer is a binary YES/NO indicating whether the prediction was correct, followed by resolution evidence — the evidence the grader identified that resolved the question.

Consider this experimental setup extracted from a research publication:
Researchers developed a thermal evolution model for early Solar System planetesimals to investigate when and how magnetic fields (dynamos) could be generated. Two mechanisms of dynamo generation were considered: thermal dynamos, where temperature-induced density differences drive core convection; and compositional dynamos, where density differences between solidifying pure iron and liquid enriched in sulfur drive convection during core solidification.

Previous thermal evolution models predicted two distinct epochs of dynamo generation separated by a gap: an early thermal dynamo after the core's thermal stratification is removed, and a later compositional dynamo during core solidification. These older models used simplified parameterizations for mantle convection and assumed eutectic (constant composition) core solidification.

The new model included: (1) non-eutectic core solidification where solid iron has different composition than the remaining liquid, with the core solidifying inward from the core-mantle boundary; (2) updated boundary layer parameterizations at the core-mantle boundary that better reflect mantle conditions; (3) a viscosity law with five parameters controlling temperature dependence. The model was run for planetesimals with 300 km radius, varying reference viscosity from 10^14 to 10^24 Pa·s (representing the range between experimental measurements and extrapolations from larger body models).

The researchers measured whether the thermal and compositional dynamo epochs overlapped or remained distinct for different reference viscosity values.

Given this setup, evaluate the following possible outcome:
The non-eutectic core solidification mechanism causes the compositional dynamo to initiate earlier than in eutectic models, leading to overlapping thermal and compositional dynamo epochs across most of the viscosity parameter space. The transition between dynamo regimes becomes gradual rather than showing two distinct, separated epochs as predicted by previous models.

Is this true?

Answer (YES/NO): NO